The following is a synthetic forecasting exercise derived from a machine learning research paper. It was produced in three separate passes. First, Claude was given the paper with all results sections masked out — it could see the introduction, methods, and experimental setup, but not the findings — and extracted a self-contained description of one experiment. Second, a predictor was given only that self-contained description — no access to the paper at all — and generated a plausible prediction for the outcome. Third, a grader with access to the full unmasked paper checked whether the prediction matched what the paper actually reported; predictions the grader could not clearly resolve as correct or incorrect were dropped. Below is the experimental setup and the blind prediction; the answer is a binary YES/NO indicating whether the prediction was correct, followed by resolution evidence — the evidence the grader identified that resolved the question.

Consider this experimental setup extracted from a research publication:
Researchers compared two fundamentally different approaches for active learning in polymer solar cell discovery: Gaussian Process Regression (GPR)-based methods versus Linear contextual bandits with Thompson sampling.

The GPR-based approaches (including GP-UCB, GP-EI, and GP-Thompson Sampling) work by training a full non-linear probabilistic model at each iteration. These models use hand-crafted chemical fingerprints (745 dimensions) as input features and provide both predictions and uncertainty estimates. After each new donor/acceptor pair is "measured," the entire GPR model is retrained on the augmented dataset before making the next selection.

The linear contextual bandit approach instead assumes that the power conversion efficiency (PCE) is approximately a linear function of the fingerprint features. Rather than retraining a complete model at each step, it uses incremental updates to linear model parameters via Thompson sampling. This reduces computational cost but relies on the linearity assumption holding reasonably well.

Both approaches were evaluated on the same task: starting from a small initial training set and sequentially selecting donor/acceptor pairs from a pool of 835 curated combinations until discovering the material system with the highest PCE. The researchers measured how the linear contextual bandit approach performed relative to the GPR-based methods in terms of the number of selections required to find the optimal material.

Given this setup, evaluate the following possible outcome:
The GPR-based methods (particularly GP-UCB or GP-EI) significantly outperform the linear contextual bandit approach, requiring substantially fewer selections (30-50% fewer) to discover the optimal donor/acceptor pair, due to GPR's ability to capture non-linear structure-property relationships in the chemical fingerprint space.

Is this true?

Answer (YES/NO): NO